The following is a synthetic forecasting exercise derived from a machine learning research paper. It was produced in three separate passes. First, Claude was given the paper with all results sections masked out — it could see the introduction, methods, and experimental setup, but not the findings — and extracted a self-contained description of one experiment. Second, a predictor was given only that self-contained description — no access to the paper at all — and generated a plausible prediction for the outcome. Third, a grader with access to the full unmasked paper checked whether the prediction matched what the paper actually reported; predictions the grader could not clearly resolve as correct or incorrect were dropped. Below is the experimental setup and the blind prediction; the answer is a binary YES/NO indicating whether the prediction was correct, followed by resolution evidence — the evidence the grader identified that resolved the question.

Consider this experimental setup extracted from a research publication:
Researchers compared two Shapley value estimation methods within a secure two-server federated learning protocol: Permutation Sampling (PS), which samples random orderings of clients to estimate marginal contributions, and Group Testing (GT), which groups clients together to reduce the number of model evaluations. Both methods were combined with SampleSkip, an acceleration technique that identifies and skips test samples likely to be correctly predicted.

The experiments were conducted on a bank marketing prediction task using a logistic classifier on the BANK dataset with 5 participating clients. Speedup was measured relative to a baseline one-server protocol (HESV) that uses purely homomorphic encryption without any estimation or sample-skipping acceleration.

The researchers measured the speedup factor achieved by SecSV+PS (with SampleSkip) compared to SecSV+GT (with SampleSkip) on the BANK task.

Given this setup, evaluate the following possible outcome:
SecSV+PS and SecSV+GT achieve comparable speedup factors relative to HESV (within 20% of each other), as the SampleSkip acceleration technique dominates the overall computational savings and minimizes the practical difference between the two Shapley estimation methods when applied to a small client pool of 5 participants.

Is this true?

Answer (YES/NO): NO